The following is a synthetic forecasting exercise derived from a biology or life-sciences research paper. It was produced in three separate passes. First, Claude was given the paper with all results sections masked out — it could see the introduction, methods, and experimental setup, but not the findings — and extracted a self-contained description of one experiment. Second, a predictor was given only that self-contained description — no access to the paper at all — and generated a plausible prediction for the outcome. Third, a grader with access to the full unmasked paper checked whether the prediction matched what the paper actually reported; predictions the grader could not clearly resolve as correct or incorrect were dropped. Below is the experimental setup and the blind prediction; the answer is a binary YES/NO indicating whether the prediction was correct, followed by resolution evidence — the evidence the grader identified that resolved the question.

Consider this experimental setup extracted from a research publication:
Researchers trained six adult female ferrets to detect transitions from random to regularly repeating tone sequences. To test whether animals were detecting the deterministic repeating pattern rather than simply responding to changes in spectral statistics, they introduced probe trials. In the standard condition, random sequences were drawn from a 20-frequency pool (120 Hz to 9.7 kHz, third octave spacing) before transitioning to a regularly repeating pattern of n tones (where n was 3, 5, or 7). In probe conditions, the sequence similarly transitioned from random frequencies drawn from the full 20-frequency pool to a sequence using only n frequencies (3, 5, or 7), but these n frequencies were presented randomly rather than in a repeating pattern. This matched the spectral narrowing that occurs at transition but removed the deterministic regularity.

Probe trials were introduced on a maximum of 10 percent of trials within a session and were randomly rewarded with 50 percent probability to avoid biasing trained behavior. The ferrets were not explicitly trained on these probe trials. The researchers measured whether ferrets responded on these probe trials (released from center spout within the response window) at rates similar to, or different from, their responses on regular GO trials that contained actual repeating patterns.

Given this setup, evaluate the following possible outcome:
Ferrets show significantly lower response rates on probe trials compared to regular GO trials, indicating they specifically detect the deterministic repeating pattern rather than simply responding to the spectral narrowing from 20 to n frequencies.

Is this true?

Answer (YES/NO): YES